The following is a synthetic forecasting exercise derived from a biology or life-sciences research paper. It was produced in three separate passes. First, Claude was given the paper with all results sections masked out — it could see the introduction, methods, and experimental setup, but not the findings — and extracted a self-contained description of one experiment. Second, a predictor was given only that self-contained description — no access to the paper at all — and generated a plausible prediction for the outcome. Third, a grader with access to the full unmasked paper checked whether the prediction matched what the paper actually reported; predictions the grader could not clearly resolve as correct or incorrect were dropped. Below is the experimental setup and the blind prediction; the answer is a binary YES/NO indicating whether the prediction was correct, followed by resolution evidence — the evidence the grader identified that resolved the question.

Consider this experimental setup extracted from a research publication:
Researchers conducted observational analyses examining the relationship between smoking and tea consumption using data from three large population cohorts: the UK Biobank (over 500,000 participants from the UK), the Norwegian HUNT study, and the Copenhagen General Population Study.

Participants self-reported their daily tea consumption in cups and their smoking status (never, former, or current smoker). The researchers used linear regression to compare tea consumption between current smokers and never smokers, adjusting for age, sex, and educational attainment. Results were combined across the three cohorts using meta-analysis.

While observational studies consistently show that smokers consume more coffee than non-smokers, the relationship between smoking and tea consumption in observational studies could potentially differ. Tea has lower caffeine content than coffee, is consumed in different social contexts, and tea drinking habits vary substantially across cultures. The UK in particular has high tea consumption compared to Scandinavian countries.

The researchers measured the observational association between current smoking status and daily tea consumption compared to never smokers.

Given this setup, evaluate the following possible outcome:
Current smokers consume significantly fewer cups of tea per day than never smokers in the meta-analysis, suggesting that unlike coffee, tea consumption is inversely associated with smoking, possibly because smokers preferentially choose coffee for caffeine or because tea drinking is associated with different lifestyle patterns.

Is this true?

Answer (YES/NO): NO